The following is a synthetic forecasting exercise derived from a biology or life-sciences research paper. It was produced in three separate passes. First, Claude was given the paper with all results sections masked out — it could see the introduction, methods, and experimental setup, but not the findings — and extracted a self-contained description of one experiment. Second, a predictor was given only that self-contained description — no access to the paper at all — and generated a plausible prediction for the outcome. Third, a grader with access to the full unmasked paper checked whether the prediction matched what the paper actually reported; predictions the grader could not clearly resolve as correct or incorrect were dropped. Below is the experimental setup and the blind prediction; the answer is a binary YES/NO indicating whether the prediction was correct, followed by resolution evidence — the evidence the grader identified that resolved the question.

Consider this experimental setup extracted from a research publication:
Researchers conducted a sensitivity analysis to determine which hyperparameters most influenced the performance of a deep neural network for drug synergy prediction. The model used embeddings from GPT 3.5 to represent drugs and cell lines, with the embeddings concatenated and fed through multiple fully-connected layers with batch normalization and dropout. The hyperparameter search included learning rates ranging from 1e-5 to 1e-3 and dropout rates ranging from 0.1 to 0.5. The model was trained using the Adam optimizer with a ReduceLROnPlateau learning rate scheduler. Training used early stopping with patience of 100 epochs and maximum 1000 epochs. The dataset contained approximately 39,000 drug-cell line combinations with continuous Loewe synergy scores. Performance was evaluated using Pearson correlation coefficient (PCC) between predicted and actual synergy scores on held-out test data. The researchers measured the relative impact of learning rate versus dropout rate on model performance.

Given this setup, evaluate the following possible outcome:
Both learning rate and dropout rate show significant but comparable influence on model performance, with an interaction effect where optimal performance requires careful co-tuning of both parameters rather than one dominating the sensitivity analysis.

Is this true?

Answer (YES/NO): NO